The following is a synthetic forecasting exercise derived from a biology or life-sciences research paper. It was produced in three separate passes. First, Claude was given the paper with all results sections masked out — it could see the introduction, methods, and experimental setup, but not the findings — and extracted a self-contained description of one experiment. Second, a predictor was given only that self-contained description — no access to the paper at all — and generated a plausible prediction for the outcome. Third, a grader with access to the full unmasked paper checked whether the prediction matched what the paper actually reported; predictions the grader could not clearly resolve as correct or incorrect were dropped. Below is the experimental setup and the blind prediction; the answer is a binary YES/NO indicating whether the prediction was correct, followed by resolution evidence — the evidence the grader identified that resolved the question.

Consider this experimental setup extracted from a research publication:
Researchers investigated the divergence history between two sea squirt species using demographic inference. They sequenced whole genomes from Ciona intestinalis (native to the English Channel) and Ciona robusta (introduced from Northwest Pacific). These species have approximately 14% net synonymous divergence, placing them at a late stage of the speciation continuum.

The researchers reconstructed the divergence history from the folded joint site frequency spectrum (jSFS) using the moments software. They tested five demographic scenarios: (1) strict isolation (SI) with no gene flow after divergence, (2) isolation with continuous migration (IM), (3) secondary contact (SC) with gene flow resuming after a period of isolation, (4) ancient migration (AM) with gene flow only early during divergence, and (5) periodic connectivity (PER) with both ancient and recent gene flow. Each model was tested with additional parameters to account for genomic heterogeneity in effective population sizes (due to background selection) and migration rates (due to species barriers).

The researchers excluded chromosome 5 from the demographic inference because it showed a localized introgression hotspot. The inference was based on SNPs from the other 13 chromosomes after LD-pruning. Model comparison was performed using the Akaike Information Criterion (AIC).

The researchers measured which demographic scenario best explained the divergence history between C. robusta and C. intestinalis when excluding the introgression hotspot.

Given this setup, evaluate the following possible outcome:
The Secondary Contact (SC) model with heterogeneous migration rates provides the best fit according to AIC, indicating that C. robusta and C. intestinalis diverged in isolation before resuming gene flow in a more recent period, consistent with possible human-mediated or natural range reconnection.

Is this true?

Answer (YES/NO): NO